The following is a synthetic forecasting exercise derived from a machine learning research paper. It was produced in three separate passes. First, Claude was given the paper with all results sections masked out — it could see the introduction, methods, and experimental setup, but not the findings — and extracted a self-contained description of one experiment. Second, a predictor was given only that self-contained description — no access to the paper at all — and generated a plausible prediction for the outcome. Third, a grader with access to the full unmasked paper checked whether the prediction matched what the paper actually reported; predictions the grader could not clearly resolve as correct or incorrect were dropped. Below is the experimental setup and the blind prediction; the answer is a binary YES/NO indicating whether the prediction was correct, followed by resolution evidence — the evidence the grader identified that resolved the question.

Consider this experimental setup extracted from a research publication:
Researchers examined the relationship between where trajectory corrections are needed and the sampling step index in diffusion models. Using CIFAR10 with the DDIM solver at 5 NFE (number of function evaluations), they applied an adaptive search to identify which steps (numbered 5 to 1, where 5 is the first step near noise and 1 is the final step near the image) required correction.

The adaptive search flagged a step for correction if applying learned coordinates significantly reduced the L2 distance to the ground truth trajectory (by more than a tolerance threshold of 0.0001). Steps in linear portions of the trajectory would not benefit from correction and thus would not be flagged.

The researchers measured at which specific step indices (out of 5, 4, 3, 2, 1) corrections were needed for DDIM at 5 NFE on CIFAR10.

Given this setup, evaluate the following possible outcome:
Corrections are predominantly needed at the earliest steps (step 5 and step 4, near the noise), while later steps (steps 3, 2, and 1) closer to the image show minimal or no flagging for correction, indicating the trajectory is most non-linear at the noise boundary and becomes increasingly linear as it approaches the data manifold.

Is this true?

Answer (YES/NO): NO